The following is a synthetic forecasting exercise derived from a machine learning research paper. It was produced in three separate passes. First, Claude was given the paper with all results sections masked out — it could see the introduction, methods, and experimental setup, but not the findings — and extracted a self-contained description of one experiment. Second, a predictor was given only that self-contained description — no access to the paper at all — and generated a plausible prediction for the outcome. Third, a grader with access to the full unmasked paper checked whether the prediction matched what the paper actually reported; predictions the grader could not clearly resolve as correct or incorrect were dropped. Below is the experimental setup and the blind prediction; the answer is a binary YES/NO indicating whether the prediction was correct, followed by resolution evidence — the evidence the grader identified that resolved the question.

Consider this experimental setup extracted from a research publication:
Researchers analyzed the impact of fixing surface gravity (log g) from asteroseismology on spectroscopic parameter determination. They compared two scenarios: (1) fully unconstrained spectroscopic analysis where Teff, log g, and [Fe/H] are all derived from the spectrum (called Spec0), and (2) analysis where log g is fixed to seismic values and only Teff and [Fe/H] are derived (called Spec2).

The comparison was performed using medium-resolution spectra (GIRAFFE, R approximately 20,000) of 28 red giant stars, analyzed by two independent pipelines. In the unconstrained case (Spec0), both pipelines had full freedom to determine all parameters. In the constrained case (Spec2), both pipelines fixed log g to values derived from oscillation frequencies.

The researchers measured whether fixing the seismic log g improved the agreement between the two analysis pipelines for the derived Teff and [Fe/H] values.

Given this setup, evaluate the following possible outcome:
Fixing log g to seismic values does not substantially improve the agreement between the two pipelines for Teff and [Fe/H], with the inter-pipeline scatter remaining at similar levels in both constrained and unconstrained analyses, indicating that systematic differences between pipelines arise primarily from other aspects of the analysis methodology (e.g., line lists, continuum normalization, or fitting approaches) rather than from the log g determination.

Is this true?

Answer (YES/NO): NO